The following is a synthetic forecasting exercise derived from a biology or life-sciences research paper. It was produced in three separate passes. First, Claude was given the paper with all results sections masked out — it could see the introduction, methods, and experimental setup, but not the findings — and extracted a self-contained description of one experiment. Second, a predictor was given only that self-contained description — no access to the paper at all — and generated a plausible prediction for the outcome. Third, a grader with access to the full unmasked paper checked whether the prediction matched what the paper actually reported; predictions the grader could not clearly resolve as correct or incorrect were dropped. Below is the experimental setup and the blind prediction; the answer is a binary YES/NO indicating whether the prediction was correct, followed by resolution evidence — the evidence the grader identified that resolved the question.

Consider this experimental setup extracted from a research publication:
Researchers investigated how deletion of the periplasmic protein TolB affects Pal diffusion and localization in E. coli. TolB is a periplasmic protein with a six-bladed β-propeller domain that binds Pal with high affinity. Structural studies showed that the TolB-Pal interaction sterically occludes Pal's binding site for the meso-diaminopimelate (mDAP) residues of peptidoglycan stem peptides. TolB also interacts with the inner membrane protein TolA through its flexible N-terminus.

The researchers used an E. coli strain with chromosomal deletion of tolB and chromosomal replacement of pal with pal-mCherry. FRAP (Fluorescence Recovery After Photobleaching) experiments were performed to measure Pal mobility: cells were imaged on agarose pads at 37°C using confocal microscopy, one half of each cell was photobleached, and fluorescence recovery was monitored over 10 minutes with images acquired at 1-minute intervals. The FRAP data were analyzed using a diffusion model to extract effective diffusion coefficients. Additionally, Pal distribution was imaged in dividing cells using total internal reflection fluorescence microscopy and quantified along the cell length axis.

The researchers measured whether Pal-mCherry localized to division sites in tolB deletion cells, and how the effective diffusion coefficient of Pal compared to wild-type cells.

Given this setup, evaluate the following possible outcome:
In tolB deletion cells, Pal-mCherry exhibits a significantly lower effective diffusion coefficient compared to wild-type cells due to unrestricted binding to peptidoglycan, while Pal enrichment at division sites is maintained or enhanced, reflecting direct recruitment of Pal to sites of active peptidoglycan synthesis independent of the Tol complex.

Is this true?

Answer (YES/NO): NO